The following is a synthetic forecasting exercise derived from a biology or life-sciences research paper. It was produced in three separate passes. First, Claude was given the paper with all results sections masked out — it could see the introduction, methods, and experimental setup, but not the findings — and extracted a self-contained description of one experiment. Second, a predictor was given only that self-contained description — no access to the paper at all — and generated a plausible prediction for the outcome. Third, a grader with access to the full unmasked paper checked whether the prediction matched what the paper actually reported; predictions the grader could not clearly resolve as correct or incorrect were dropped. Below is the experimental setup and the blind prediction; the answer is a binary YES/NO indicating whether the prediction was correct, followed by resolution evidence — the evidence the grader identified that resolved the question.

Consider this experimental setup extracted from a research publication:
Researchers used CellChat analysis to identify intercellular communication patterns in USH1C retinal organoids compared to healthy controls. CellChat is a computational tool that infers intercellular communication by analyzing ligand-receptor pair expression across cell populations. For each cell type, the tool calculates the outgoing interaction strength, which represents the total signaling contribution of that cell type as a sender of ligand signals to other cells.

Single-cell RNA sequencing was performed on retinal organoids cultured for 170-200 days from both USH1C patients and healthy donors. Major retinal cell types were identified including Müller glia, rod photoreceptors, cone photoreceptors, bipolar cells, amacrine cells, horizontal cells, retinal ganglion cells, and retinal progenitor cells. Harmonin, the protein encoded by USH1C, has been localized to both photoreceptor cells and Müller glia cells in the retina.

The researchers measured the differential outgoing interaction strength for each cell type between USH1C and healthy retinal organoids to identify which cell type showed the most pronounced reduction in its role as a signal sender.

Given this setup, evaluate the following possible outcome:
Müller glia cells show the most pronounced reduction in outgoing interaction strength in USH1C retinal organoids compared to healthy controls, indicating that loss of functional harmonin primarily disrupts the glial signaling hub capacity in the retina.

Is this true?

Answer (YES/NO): YES